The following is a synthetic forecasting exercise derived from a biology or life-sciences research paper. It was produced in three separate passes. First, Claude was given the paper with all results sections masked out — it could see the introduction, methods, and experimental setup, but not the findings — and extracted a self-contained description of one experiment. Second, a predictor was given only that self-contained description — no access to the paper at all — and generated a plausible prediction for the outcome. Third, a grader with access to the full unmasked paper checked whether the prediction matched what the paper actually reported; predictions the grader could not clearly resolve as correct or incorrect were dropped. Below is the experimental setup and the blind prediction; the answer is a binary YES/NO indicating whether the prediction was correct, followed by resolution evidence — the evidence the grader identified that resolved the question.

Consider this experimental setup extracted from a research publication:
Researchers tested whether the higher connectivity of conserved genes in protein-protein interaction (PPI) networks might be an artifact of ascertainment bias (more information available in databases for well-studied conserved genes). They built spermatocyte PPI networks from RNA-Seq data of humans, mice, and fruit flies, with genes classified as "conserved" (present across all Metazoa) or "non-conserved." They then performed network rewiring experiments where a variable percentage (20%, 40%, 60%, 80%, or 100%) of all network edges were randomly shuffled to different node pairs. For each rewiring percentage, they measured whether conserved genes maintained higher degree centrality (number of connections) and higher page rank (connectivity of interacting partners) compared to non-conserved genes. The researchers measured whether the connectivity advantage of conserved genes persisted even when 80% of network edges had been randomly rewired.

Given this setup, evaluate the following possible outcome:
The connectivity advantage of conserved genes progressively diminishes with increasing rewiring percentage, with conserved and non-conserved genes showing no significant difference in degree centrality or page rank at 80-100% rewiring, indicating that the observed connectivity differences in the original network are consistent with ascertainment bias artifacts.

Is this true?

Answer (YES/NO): NO